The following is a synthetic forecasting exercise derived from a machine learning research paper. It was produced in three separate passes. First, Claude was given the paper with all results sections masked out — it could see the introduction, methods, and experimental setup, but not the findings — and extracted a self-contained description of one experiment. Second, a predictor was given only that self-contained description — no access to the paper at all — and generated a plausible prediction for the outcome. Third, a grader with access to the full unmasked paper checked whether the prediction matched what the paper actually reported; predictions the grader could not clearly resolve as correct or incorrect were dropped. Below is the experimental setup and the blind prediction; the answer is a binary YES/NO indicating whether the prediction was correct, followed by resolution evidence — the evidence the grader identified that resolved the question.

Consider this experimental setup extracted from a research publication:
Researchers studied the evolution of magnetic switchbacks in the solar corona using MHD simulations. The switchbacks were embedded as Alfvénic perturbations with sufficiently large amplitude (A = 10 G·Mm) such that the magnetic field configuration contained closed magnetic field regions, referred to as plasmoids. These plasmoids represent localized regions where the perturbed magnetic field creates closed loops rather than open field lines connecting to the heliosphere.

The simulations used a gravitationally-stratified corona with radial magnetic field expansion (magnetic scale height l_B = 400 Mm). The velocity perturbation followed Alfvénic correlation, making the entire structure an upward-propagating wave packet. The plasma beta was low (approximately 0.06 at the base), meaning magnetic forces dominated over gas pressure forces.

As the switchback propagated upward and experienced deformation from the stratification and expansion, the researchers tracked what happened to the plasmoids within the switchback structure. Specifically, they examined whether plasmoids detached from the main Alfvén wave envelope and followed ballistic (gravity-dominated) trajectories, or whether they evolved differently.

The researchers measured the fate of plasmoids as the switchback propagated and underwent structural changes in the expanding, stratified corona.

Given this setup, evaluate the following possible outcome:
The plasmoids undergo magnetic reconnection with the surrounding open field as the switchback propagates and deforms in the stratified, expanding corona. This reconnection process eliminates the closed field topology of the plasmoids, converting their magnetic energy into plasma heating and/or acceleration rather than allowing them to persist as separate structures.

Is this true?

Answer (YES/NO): YES